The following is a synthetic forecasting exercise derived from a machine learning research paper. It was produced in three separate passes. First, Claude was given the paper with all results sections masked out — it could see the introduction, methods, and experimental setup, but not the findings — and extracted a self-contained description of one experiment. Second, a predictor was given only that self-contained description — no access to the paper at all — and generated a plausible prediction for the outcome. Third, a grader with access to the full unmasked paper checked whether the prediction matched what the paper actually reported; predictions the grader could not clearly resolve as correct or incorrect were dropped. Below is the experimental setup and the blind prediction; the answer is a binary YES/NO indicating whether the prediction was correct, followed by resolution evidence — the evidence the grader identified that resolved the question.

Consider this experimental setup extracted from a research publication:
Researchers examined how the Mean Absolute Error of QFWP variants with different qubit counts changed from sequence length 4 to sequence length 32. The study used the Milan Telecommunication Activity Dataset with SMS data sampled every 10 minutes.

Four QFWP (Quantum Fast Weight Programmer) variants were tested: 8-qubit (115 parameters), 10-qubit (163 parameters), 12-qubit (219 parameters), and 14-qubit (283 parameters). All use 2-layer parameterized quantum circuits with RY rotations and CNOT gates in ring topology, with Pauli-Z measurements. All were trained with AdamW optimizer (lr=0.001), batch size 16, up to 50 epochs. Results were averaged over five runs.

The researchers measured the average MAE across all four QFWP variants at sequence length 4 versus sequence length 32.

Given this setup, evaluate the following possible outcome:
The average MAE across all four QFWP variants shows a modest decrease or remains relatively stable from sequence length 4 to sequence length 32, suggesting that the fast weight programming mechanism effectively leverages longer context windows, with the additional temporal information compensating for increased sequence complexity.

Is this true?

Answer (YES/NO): NO